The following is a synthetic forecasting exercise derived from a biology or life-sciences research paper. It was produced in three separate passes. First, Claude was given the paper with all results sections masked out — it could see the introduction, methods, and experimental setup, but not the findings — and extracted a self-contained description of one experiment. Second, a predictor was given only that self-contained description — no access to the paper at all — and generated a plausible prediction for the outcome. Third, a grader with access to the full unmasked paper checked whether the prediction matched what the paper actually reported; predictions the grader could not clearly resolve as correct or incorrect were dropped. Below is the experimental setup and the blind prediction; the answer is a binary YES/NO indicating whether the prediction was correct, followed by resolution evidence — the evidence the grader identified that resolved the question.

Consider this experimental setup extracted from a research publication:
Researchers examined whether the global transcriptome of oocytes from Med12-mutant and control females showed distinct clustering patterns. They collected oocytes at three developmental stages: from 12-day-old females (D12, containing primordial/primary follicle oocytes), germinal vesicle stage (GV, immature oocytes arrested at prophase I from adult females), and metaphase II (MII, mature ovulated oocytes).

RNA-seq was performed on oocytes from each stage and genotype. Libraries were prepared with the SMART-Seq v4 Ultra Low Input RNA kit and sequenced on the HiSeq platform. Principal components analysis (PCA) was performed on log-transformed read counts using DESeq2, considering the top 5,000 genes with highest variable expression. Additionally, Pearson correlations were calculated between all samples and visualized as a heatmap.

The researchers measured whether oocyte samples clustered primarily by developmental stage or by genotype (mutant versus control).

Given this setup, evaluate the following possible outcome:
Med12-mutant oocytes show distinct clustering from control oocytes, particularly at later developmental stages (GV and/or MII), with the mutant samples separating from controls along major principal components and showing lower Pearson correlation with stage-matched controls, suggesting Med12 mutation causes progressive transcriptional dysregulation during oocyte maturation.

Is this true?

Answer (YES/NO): NO